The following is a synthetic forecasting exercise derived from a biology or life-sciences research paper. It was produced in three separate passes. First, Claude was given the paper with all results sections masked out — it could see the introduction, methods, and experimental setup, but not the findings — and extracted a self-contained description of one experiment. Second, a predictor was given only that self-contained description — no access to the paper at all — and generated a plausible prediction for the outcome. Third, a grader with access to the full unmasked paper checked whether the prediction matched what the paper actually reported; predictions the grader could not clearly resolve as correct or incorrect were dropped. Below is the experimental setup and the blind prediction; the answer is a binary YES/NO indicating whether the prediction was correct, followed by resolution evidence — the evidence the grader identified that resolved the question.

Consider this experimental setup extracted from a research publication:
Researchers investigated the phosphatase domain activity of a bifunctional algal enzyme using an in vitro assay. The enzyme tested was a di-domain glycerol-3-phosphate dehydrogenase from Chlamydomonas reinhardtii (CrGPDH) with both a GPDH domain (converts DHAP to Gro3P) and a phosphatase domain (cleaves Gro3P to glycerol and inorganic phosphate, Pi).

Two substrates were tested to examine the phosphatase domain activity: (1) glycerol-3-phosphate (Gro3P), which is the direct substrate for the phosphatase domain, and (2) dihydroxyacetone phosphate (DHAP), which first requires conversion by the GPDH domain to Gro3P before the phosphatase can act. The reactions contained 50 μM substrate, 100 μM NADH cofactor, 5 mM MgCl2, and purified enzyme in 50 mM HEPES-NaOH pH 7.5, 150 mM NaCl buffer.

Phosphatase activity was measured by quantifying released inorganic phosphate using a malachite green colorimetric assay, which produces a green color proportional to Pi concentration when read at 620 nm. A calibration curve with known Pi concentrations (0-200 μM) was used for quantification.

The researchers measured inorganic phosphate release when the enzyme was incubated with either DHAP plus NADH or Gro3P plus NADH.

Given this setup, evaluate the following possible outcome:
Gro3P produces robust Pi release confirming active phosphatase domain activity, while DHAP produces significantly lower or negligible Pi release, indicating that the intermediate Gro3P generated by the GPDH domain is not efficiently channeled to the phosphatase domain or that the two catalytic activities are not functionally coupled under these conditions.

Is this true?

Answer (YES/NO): NO